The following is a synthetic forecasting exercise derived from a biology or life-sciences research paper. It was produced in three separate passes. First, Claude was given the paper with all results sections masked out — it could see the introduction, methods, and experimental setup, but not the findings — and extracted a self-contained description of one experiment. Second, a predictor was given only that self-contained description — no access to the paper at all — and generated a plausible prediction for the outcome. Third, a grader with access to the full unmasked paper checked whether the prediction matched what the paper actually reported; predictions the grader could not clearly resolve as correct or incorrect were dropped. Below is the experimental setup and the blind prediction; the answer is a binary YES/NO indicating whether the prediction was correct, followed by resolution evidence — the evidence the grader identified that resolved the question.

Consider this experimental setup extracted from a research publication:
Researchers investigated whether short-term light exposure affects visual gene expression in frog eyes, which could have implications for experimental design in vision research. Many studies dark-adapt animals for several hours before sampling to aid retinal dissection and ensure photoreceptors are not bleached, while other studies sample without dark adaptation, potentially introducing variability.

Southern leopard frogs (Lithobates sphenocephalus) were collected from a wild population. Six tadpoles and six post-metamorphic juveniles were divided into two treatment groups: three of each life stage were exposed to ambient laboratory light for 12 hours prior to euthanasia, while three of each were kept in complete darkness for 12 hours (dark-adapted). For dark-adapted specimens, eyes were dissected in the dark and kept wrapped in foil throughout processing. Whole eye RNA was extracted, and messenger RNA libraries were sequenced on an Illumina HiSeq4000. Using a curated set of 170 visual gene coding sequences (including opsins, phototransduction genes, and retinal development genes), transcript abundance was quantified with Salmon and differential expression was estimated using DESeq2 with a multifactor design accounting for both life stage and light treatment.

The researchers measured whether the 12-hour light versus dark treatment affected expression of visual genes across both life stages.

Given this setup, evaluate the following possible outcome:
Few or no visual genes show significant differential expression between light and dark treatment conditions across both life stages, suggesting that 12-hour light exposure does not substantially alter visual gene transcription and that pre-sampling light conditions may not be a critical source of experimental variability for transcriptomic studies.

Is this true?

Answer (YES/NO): NO